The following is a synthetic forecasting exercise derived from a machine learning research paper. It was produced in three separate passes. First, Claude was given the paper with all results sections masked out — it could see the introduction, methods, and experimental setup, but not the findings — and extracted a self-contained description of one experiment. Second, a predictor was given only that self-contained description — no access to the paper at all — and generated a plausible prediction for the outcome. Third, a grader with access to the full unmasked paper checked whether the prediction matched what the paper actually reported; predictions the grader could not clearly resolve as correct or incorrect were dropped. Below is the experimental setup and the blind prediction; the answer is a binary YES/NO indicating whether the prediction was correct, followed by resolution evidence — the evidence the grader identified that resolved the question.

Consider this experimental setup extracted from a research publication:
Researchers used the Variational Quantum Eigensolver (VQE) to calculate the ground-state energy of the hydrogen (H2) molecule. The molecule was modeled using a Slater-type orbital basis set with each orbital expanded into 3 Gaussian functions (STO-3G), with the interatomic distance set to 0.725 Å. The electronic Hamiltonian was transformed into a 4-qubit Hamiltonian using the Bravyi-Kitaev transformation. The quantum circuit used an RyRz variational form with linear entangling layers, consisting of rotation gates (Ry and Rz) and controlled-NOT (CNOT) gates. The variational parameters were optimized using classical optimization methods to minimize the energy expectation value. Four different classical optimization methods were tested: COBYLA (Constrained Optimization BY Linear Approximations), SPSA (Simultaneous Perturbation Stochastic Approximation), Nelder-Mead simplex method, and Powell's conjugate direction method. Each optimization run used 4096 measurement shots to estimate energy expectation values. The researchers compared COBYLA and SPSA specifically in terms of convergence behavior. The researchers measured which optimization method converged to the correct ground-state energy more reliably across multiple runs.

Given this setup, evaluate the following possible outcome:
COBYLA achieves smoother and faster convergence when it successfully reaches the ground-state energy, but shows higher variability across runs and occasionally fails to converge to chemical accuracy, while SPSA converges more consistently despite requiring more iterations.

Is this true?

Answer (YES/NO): NO